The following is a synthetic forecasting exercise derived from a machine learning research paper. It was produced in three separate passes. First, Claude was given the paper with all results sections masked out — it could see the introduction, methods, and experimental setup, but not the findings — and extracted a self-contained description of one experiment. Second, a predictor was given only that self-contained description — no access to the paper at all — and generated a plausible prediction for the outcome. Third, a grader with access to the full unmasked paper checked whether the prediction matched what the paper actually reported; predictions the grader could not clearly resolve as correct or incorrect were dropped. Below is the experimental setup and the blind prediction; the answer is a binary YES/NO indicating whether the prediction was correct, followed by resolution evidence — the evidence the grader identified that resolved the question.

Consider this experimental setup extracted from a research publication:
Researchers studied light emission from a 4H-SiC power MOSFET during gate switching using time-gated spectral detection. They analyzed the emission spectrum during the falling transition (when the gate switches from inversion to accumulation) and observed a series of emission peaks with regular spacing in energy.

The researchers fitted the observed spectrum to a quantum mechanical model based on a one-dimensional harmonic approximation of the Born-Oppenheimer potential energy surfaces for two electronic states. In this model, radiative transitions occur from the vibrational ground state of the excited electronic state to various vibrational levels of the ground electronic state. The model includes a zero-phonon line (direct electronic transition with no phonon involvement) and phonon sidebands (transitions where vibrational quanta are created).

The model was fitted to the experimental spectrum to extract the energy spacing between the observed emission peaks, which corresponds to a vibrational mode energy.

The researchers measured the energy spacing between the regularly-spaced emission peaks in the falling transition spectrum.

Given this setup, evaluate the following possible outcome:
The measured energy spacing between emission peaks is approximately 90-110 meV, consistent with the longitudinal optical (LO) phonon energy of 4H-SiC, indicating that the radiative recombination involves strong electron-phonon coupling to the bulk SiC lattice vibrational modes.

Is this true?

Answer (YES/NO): NO